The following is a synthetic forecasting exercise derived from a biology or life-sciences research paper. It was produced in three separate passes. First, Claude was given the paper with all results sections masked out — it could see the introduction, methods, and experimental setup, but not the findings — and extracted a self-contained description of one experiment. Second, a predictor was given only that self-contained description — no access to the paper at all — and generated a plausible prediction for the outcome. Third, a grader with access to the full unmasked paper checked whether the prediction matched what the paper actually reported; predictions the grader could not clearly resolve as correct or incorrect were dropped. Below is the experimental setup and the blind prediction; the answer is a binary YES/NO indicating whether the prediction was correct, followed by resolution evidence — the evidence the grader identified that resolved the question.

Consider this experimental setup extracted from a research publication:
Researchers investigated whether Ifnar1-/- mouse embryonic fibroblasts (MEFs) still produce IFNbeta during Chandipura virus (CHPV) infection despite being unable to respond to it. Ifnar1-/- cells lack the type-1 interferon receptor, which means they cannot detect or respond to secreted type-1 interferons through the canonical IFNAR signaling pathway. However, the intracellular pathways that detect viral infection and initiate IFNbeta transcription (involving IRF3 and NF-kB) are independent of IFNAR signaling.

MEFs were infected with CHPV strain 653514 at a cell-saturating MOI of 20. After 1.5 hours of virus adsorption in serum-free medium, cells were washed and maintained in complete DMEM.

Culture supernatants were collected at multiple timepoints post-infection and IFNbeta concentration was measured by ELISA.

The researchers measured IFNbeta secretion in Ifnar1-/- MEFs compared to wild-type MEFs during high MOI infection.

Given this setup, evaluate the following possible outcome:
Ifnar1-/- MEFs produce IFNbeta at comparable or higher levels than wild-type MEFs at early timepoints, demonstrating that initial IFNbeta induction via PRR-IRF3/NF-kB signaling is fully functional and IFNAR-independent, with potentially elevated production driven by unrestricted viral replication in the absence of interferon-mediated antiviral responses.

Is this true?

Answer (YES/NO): NO